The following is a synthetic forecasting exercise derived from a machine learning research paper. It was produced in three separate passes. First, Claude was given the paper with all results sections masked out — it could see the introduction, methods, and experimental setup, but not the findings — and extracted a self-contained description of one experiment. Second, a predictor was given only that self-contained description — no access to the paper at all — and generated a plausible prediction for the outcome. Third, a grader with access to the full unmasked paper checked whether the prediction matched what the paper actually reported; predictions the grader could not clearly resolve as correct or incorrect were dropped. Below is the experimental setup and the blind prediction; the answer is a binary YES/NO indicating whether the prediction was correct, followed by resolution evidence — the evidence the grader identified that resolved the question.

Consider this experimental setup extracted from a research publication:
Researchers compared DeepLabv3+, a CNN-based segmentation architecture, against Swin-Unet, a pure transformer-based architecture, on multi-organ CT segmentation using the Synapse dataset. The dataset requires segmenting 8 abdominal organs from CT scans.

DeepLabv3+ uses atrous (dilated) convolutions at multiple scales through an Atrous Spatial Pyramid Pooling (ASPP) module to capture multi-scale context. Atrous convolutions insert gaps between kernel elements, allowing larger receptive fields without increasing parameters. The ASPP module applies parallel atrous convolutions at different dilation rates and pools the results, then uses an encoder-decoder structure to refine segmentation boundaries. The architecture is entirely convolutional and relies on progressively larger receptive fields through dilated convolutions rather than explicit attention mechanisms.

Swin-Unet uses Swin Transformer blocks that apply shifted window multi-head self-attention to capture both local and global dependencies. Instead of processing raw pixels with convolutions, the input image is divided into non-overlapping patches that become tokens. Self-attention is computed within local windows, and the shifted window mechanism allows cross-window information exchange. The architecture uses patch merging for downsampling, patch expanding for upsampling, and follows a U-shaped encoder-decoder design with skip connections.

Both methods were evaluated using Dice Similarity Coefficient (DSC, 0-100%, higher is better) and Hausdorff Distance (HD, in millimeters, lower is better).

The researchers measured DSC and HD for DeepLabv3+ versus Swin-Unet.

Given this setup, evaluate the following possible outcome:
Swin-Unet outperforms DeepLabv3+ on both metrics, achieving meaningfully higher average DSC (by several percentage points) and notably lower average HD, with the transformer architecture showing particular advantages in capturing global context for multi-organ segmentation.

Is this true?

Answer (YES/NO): NO